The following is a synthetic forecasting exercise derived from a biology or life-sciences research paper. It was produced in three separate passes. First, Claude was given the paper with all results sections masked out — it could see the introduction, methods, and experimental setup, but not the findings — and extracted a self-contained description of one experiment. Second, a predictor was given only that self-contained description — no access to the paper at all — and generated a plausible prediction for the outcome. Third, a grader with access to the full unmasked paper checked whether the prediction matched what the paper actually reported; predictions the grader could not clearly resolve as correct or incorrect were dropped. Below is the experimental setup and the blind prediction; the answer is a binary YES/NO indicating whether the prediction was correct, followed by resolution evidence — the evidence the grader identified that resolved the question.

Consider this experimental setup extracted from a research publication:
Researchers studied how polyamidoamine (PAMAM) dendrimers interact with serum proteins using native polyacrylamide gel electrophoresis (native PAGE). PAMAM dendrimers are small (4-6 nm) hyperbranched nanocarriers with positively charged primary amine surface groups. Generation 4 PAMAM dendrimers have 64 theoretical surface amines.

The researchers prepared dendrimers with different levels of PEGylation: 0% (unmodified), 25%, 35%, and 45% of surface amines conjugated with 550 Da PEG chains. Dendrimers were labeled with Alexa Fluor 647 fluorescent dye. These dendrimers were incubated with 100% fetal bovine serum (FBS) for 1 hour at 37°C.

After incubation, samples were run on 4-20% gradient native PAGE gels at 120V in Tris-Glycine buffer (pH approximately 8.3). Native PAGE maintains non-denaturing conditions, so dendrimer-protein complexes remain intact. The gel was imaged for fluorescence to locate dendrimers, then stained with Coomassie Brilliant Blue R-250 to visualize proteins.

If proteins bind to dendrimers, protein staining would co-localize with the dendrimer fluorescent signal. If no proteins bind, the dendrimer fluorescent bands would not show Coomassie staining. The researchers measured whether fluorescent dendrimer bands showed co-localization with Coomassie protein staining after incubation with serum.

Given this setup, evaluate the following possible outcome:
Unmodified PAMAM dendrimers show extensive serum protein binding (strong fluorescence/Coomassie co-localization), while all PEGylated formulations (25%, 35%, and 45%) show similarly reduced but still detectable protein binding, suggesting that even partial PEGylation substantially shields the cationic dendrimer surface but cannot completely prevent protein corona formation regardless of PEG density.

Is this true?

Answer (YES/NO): NO